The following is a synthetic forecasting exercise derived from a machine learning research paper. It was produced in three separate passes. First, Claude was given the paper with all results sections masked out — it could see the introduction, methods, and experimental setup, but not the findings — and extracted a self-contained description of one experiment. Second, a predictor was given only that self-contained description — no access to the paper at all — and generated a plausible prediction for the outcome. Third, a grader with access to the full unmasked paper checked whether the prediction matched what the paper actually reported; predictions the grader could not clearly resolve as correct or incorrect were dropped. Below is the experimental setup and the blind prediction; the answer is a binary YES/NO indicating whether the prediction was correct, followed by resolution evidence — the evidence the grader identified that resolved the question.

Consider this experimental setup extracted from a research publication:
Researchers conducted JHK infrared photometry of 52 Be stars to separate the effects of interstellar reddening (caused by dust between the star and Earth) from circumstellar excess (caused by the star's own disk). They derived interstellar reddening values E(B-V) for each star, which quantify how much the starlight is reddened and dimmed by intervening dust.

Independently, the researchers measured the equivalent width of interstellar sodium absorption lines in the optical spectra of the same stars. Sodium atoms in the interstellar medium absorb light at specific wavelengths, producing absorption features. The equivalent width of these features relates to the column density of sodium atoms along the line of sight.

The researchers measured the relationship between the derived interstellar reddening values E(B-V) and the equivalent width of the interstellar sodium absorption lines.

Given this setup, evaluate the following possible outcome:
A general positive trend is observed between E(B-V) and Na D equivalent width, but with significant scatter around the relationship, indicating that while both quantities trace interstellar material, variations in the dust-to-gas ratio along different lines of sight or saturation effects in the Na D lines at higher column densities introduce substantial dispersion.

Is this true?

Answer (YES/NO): NO